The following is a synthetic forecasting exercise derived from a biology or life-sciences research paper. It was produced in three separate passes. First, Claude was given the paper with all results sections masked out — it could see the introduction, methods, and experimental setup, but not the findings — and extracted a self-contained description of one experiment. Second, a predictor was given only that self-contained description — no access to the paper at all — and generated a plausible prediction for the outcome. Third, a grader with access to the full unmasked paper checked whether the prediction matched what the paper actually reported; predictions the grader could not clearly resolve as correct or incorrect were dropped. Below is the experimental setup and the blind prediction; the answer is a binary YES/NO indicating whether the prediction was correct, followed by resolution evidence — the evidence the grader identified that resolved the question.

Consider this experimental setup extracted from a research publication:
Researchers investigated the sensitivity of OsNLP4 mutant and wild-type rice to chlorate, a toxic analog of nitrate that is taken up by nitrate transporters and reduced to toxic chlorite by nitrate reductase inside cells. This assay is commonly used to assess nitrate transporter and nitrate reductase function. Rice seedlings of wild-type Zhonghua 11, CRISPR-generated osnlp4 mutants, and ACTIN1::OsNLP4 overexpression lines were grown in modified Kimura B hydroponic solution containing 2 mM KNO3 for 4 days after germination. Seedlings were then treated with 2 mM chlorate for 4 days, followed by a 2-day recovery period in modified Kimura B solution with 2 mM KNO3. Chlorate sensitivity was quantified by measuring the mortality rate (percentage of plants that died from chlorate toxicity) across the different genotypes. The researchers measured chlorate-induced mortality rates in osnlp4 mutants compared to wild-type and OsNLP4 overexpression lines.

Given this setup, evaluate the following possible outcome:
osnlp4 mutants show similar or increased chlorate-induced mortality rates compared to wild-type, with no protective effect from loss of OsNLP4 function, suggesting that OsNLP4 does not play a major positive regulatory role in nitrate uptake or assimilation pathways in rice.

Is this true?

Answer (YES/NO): NO